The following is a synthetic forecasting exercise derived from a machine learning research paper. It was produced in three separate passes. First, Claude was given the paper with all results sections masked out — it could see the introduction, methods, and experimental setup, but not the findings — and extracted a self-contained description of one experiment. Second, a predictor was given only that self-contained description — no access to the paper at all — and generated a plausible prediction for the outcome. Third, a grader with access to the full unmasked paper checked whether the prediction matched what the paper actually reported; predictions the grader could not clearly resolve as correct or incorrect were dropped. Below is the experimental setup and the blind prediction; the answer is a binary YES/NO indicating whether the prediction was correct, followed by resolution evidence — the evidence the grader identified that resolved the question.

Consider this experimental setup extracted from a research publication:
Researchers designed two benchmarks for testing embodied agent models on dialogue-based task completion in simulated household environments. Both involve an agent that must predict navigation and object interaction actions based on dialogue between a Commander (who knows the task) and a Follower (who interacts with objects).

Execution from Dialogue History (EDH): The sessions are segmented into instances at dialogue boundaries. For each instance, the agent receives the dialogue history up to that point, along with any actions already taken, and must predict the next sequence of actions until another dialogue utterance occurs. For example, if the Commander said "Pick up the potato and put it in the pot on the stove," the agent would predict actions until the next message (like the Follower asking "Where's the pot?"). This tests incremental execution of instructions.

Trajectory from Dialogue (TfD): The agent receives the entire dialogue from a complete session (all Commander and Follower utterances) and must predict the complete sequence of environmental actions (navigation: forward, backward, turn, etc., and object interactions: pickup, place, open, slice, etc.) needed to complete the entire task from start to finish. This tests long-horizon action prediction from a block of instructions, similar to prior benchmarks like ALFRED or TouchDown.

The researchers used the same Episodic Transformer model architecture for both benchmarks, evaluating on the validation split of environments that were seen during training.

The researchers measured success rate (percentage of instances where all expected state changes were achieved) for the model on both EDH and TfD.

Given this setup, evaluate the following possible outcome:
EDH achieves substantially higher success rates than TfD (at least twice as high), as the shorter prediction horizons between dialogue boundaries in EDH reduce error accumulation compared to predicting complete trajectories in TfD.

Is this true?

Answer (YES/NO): YES